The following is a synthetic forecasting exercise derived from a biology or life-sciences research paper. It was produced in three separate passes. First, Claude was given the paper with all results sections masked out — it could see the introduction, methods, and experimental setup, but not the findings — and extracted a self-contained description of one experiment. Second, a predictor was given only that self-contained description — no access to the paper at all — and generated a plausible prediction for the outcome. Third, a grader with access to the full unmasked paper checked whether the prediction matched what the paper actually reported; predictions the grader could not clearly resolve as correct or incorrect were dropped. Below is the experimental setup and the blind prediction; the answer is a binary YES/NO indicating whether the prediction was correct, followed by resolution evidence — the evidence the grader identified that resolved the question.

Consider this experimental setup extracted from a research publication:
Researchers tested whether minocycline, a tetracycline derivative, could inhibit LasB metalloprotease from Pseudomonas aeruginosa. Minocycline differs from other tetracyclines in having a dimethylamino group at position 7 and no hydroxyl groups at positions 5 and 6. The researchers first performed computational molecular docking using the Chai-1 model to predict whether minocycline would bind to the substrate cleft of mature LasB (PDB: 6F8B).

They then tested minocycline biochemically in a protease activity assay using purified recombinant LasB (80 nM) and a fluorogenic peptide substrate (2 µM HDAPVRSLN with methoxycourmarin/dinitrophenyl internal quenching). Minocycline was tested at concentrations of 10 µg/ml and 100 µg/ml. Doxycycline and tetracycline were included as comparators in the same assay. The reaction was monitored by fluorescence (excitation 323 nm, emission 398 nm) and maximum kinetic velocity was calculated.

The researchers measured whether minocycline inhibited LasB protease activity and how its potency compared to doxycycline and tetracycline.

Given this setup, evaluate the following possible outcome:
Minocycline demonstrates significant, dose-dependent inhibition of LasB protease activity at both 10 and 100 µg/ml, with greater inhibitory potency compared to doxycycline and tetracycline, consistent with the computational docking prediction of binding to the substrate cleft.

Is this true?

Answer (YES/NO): NO